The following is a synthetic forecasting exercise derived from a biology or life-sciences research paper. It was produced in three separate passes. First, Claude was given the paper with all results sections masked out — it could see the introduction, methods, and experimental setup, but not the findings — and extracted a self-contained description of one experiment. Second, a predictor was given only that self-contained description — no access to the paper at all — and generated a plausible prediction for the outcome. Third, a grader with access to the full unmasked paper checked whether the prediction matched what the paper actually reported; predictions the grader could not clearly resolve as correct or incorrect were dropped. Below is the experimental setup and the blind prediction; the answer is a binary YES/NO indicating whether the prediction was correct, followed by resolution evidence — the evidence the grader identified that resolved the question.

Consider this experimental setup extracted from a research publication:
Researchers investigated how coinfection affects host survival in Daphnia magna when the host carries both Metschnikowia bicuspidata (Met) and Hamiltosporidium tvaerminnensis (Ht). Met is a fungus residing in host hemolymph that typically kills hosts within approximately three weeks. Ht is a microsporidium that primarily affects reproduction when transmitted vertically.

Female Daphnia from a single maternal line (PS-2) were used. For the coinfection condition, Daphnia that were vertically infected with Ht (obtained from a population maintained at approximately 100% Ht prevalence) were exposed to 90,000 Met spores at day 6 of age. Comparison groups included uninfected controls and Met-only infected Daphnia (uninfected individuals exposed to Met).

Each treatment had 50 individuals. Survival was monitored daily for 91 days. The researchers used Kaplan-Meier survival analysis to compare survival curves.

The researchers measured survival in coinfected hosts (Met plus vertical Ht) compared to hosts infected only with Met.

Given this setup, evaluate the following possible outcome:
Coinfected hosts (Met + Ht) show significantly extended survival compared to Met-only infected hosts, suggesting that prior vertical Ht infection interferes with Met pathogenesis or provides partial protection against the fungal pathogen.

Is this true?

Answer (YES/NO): NO